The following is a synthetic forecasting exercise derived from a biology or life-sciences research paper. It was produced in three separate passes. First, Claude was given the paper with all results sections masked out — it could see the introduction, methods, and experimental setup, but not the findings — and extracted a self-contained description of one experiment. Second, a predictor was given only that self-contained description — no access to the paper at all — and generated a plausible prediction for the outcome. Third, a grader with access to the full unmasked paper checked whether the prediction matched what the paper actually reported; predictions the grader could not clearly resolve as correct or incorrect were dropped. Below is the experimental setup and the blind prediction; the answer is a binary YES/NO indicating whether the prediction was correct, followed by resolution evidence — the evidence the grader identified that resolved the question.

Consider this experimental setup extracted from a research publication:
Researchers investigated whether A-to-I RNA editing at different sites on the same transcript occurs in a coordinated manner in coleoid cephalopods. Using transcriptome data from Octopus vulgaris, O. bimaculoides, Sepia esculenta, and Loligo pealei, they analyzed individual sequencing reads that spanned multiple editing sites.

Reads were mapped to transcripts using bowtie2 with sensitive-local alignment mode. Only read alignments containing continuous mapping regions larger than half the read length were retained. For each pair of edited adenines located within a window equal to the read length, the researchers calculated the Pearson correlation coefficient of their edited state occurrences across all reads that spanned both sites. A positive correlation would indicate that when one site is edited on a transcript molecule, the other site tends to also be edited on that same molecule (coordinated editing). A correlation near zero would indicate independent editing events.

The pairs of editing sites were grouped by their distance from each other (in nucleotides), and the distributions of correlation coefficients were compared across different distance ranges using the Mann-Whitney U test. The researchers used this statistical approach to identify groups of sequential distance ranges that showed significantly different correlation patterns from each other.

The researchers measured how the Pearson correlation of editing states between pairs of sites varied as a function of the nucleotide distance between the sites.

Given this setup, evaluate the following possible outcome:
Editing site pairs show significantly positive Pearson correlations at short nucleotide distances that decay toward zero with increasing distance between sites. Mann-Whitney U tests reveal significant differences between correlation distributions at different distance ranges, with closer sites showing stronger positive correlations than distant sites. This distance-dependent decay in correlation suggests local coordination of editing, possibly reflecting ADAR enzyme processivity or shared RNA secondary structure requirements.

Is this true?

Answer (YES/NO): YES